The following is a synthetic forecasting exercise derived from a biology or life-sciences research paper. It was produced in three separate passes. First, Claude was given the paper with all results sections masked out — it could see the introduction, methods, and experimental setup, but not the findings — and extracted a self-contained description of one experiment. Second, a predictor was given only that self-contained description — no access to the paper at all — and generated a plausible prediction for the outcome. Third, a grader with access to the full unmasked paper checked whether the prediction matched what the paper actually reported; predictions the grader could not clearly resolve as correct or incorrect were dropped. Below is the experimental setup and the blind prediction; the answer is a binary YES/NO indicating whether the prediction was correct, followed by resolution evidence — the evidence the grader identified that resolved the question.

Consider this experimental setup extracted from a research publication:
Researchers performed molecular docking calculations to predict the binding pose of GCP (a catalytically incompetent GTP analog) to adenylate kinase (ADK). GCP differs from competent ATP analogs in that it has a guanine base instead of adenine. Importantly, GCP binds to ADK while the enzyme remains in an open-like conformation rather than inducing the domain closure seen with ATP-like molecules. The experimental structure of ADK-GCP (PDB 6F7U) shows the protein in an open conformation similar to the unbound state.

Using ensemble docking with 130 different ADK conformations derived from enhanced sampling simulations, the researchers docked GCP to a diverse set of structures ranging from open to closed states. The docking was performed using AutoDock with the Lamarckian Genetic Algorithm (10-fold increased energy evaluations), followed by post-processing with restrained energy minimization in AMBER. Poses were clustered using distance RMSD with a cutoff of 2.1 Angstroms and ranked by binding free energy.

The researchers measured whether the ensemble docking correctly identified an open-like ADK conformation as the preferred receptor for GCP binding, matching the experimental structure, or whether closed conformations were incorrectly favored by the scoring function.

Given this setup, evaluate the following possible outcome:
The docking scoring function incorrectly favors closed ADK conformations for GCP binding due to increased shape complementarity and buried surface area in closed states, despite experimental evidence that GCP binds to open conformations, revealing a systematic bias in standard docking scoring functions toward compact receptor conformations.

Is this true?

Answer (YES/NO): NO